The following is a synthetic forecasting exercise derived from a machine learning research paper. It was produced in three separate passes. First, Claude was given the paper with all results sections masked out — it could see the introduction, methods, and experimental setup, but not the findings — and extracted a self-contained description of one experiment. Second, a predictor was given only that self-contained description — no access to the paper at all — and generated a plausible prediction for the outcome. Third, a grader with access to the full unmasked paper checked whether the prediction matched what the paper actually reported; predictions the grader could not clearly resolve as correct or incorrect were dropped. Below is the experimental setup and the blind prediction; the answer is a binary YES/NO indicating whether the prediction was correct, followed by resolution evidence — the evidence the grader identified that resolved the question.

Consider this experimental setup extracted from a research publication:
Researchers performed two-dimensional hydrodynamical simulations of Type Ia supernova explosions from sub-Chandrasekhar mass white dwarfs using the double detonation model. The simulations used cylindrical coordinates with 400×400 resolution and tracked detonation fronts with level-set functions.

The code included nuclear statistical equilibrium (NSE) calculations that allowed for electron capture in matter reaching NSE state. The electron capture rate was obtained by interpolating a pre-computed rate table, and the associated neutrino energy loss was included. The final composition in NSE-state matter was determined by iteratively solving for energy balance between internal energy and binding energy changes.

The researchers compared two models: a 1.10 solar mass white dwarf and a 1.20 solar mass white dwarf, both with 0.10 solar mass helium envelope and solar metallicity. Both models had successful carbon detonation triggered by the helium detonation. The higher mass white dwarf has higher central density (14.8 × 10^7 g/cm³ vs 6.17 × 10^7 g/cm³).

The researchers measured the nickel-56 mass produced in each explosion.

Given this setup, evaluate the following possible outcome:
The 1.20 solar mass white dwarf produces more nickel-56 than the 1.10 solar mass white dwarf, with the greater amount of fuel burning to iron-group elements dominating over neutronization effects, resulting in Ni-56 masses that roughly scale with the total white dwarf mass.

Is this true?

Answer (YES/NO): YES